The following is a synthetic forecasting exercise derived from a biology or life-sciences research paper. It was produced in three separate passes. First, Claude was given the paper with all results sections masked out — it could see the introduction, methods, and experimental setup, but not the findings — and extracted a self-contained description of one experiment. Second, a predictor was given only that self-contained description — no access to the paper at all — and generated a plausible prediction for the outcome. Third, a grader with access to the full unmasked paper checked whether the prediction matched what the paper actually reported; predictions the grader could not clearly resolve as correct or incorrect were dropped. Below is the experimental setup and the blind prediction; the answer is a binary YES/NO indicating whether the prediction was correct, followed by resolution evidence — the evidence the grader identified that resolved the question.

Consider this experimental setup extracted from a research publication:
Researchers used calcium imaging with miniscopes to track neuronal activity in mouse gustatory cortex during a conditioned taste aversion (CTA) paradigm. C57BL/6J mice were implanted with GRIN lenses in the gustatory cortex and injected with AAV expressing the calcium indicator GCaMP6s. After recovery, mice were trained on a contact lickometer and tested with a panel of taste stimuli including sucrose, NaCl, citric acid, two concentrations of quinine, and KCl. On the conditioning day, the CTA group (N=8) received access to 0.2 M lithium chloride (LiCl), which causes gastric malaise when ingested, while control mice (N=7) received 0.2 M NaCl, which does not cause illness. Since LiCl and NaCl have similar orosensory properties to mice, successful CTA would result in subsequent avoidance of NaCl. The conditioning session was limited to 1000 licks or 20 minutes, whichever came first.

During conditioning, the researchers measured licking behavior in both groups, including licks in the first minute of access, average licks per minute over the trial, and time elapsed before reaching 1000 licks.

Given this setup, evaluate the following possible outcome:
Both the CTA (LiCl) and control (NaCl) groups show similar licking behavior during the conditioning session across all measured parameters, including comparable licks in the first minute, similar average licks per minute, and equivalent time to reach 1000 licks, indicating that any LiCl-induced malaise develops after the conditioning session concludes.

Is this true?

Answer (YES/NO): NO